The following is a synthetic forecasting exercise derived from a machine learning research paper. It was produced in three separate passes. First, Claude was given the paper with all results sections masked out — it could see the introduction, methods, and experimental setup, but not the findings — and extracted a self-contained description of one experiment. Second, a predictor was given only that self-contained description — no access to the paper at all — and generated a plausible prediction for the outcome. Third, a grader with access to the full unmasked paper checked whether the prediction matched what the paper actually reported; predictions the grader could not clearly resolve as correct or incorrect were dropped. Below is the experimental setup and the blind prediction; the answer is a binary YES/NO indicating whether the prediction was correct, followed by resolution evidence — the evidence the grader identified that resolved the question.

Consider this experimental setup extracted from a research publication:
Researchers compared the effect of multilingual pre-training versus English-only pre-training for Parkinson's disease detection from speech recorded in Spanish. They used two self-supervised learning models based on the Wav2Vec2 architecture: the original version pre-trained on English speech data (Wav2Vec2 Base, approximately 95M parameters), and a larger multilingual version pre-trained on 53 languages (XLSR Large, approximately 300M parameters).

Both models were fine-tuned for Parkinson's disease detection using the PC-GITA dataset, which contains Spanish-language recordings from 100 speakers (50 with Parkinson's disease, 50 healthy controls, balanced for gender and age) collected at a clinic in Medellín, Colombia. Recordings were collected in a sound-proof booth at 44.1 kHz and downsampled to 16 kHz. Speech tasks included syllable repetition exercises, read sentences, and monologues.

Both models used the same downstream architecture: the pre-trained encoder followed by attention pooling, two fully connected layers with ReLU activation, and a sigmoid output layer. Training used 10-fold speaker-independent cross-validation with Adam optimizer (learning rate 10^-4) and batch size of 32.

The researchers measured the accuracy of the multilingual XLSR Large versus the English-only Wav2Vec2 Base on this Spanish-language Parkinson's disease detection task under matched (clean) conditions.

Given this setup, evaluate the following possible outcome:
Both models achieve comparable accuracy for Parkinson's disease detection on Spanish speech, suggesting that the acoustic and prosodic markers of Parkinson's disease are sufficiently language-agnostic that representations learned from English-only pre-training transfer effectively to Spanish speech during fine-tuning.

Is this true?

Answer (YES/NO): NO